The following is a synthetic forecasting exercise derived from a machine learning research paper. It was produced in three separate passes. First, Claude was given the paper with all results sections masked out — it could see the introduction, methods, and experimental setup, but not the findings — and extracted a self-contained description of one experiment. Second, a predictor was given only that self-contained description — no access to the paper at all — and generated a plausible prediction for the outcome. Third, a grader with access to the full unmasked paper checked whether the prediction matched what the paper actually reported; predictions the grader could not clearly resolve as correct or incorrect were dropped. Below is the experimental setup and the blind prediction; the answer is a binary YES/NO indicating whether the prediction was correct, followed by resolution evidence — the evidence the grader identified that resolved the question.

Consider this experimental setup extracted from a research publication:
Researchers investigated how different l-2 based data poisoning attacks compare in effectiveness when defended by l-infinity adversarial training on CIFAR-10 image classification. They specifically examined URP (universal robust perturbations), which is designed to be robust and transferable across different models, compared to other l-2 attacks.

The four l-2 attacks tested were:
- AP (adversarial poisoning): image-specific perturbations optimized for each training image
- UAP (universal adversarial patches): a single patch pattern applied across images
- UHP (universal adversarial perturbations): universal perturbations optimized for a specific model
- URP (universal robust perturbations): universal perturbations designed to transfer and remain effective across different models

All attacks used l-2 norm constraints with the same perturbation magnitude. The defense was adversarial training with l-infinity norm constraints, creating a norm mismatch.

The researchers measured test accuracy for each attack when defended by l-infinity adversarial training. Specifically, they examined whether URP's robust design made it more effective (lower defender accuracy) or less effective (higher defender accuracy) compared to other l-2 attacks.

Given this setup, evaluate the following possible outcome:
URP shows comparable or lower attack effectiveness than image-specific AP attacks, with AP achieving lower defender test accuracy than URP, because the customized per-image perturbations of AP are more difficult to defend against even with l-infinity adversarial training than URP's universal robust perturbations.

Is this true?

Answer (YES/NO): YES